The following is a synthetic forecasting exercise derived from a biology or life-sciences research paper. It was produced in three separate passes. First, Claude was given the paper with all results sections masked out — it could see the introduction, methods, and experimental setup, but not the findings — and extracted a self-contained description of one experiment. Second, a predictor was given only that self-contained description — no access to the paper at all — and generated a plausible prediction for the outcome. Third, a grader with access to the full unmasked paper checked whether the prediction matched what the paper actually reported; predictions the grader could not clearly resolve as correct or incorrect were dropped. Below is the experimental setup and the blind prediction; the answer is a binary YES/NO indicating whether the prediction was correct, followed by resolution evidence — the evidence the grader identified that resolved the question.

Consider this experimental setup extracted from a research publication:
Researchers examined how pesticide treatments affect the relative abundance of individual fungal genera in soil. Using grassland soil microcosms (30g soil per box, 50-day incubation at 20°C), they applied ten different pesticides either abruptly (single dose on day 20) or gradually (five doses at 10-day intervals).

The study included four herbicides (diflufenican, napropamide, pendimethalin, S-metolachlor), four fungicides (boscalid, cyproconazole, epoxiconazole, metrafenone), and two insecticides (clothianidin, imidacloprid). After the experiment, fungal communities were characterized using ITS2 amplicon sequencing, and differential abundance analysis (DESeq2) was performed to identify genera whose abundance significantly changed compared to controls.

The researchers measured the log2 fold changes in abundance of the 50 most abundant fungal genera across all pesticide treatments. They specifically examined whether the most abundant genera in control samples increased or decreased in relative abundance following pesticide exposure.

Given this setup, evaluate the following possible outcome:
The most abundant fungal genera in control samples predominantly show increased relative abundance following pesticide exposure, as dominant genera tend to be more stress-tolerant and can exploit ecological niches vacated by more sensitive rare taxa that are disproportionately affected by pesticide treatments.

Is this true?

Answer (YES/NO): NO